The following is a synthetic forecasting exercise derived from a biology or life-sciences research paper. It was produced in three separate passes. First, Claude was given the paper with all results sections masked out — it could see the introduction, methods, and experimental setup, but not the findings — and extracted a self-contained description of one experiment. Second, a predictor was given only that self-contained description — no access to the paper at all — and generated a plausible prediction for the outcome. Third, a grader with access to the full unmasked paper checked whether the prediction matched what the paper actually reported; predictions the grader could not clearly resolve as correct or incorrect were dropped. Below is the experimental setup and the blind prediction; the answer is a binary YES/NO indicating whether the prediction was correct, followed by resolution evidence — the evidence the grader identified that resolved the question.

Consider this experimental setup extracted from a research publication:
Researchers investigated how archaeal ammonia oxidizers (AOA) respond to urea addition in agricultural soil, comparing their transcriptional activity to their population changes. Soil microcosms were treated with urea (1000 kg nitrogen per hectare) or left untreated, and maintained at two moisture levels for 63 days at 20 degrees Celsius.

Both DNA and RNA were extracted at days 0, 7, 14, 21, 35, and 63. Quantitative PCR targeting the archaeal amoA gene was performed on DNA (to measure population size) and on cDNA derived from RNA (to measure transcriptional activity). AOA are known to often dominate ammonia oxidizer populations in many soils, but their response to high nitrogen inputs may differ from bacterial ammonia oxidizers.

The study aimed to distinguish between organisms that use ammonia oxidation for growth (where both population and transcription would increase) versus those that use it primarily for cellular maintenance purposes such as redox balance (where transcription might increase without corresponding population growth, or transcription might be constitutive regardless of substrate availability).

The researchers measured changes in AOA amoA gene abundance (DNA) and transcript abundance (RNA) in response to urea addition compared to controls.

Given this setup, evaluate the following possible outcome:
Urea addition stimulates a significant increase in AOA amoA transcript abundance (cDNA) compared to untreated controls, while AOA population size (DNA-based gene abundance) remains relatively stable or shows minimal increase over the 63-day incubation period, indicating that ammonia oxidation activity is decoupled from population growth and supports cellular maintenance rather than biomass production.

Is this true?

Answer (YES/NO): NO